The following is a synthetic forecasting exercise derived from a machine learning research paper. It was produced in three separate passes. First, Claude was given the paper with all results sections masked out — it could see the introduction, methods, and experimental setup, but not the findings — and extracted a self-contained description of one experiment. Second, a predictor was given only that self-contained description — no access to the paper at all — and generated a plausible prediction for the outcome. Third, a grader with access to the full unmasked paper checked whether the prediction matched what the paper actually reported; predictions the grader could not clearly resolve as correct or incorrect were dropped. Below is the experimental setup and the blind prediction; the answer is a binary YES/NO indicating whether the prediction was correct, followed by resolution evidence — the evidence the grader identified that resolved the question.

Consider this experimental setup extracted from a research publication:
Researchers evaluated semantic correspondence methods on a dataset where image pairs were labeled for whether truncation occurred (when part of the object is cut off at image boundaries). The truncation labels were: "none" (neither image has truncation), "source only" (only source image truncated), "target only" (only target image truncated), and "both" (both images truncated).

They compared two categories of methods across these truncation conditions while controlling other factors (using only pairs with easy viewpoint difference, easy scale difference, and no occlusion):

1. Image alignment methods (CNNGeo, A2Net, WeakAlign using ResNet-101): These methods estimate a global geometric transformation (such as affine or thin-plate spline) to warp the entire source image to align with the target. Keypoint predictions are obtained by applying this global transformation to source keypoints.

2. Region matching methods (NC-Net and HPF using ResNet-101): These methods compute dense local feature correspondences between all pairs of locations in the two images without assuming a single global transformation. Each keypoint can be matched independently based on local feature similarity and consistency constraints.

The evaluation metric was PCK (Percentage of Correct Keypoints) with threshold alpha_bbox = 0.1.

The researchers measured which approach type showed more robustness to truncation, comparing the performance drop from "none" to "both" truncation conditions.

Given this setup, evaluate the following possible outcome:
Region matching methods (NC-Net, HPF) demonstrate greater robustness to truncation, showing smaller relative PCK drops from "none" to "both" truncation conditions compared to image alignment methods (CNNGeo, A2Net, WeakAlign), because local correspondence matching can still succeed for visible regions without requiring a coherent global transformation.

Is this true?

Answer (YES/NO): NO